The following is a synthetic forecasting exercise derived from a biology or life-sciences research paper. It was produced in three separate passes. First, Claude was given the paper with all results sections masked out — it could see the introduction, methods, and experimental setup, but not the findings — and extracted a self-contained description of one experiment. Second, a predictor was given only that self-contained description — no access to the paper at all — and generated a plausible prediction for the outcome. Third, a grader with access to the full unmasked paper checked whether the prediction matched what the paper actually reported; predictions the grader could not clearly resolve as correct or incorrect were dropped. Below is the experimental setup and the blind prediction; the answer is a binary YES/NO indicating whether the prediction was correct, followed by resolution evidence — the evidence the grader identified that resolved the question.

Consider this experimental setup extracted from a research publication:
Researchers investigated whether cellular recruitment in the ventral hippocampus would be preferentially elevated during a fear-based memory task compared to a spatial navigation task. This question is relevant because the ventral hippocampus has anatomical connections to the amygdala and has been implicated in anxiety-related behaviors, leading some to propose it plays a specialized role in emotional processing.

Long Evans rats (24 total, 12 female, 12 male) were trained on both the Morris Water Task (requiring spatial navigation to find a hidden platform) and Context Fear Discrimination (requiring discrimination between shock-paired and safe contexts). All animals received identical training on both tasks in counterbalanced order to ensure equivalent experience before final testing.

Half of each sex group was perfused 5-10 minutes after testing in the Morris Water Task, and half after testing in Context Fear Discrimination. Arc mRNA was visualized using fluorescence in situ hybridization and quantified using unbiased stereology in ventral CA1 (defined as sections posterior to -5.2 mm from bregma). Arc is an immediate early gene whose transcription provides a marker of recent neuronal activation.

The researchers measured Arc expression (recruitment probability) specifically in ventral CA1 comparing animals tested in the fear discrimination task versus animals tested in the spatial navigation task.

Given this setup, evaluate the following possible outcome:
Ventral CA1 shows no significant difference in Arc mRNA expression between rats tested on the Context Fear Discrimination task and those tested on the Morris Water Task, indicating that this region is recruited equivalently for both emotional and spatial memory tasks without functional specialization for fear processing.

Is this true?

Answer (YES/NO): YES